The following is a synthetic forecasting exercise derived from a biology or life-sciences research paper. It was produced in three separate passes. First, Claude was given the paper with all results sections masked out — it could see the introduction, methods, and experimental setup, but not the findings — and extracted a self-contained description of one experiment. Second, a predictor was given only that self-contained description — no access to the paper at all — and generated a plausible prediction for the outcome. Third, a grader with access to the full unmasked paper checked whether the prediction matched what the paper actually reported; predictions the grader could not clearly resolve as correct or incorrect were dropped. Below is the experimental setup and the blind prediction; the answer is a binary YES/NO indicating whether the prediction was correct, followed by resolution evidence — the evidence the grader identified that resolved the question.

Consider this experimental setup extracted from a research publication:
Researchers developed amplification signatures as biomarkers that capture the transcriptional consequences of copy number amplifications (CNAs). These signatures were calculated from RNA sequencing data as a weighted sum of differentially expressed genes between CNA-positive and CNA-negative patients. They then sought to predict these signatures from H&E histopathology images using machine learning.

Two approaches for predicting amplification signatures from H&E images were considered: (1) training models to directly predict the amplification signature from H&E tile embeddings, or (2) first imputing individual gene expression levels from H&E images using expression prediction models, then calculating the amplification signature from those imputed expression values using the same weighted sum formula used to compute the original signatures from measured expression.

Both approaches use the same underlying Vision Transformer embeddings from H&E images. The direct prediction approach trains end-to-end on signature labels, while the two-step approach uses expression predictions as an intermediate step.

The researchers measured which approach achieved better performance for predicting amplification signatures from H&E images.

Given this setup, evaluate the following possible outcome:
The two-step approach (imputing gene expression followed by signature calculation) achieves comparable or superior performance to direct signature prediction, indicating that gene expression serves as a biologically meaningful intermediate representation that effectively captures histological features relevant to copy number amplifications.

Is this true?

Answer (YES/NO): NO